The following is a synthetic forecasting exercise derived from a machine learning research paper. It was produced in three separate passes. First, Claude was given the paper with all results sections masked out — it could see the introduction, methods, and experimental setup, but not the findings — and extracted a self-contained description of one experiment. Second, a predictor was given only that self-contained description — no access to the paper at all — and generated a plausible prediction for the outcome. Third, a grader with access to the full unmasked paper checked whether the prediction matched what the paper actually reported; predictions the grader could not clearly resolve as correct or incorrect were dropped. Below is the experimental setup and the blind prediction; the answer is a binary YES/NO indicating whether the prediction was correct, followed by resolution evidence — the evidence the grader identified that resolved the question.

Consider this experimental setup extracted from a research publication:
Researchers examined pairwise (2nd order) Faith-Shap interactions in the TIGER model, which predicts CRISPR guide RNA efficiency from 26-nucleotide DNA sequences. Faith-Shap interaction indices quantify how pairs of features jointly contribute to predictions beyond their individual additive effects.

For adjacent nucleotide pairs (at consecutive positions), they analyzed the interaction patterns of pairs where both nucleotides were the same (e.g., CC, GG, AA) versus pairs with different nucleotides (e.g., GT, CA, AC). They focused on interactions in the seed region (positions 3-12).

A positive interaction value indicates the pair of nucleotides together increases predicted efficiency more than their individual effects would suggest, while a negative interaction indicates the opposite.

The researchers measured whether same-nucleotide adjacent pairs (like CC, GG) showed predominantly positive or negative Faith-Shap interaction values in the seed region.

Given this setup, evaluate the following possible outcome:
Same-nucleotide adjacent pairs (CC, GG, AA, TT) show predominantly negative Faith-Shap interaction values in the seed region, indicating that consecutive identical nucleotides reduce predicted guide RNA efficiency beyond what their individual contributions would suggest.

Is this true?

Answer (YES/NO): YES